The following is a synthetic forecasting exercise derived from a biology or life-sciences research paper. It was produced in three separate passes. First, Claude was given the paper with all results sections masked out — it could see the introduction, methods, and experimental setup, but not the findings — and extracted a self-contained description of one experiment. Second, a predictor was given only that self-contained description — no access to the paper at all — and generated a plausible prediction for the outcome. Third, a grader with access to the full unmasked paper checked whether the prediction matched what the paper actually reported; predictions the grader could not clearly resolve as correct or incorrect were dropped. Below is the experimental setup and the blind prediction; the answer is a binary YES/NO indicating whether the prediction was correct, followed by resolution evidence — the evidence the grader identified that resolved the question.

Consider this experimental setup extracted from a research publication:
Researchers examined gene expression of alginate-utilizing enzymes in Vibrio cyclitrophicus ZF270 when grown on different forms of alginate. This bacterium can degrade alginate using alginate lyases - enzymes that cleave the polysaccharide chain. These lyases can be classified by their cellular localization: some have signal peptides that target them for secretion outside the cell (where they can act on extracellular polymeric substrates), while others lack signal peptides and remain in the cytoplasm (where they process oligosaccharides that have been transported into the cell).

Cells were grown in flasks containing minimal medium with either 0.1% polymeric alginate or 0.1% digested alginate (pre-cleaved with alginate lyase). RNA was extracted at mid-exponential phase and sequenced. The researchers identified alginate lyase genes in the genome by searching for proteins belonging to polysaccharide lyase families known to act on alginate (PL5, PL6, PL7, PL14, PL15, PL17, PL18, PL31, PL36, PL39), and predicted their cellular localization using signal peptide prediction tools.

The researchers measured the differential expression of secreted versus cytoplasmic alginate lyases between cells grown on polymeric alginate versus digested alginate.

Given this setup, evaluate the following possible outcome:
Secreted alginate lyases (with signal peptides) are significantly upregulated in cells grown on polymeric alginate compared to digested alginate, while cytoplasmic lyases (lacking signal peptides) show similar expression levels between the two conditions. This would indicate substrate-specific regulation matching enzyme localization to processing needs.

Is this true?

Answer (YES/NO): NO